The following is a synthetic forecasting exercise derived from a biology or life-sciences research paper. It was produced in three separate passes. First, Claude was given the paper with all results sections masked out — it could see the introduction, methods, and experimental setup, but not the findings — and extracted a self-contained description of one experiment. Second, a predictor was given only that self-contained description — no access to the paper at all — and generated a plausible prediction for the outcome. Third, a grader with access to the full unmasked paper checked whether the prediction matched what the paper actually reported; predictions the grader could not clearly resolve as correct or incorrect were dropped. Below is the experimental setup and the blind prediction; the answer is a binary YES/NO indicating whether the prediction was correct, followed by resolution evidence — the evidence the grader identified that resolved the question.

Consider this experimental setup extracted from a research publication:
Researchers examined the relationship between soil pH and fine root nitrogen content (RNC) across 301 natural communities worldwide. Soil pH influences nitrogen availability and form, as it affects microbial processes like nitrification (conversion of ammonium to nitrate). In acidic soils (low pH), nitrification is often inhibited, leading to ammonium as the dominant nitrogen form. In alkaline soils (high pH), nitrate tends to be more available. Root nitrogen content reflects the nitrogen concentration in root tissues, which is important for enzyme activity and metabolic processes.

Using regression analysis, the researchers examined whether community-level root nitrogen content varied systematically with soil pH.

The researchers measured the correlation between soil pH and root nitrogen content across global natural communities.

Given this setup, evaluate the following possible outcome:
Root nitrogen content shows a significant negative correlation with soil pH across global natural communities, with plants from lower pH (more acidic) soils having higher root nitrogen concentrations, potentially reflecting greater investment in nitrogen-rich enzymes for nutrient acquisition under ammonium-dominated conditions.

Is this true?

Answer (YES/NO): YES